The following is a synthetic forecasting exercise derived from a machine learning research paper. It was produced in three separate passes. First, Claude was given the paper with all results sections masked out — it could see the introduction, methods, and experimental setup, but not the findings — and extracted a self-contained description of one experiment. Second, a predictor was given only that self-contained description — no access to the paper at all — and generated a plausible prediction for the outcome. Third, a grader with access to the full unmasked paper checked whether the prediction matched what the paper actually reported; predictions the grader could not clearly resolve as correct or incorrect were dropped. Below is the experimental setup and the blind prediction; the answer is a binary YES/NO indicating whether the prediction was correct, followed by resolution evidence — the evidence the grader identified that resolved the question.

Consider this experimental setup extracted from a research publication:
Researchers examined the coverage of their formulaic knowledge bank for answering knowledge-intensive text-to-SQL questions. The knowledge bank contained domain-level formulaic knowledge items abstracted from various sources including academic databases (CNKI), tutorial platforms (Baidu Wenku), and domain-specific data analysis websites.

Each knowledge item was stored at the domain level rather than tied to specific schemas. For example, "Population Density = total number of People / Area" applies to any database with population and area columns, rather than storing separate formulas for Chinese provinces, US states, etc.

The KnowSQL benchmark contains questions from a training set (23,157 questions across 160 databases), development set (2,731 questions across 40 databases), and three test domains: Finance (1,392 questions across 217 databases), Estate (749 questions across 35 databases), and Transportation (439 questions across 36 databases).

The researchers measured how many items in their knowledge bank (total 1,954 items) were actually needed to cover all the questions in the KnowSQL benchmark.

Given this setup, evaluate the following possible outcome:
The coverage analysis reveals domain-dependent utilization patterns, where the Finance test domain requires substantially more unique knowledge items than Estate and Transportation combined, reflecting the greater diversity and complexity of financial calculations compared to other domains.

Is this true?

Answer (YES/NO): YES